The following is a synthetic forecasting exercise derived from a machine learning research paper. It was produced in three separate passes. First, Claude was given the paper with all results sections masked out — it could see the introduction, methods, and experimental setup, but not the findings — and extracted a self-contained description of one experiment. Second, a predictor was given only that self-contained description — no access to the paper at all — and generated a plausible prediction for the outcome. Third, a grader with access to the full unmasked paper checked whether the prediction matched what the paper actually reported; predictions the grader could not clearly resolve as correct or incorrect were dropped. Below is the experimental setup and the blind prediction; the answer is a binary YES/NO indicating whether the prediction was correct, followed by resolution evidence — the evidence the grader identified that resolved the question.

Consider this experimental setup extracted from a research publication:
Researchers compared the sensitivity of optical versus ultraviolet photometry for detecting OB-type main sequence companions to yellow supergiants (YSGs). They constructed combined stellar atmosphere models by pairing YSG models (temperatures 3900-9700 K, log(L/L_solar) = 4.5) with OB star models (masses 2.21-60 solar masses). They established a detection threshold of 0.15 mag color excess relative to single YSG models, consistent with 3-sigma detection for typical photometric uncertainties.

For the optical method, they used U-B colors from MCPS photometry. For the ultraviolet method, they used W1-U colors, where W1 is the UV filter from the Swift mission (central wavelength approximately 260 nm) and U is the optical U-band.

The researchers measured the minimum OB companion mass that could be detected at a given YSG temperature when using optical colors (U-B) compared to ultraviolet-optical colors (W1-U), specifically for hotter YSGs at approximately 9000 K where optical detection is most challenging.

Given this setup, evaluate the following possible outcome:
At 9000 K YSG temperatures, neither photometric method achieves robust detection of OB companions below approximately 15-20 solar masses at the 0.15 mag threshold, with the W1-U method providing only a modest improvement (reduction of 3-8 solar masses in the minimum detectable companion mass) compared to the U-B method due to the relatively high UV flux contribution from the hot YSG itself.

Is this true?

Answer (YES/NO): NO